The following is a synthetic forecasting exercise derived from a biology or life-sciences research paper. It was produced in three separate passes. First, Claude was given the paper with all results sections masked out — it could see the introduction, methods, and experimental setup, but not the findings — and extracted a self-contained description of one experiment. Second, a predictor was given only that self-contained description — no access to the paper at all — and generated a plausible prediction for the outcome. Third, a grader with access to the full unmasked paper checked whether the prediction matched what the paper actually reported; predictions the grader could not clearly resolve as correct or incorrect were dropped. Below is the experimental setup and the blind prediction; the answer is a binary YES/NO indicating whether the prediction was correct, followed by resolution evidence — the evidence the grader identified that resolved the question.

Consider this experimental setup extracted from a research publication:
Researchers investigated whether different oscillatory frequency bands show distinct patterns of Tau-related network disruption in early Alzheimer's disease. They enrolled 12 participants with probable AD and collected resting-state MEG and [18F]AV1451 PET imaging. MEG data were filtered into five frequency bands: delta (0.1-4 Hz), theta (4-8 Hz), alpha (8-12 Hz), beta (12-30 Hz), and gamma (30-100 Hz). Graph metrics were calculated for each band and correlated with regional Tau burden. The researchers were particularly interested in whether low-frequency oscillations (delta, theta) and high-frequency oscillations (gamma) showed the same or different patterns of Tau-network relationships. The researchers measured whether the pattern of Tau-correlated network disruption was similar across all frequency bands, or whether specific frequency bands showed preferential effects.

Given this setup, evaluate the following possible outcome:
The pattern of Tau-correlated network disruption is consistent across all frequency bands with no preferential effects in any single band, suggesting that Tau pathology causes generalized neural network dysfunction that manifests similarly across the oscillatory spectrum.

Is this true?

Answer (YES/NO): NO